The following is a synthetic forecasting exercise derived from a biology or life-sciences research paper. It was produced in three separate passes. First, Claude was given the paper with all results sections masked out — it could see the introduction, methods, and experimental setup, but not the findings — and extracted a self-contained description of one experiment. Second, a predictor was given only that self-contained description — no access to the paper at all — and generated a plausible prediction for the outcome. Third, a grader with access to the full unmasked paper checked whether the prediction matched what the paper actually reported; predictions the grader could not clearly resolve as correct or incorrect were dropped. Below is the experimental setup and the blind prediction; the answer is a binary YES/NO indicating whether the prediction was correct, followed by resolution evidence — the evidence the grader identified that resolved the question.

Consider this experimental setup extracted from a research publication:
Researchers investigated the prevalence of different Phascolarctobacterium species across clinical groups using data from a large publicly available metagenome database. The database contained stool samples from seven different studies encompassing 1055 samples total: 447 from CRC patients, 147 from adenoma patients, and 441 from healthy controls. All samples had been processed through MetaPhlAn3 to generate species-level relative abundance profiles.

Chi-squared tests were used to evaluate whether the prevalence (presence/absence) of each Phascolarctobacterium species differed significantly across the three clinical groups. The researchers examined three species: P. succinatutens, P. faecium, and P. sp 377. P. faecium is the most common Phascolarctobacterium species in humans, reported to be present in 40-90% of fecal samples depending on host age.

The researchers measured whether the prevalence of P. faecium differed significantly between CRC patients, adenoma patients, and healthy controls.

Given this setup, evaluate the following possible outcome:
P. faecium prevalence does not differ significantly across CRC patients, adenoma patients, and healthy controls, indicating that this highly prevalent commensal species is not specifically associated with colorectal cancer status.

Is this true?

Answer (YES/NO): NO